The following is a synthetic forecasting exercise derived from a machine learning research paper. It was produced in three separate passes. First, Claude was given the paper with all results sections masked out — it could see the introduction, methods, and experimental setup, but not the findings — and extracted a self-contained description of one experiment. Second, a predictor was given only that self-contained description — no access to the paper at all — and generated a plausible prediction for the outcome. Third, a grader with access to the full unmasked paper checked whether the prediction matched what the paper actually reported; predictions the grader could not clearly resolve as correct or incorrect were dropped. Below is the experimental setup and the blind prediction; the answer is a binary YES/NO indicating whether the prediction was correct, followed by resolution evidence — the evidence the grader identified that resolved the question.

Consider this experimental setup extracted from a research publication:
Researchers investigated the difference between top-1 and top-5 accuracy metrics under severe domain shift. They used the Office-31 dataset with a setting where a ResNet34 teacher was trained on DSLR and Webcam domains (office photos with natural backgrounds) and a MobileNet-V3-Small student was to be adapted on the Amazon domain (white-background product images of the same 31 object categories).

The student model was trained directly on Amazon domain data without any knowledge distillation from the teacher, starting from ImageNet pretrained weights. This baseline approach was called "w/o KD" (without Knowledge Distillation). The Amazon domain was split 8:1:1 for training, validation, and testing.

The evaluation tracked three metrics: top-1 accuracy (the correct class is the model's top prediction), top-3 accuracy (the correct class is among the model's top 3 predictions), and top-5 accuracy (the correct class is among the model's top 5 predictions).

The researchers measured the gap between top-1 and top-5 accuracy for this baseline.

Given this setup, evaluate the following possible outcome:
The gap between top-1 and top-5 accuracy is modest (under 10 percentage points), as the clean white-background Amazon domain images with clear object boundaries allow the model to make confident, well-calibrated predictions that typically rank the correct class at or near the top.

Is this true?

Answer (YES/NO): NO